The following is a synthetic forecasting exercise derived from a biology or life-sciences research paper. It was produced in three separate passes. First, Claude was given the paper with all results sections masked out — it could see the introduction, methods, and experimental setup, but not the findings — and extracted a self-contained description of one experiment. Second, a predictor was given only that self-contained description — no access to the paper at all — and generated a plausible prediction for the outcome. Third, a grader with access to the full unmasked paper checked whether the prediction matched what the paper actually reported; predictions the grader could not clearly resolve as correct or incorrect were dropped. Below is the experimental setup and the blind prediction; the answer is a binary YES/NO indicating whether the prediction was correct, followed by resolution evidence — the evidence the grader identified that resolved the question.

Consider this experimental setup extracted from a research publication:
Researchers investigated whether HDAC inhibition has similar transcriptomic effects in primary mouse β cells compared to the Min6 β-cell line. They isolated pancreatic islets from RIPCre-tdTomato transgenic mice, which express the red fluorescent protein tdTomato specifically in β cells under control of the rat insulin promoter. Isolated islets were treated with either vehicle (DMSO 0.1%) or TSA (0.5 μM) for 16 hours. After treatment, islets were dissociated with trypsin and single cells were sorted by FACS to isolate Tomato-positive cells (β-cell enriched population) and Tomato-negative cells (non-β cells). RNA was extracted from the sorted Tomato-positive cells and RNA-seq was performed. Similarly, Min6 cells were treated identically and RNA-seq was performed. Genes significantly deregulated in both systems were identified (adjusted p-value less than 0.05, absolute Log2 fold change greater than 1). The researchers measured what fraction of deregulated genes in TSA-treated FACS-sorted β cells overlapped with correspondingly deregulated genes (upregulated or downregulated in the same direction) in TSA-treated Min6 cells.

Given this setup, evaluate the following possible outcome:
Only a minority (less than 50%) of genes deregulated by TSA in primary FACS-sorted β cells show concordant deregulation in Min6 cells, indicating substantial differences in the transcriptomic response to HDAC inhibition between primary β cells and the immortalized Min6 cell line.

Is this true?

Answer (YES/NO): NO